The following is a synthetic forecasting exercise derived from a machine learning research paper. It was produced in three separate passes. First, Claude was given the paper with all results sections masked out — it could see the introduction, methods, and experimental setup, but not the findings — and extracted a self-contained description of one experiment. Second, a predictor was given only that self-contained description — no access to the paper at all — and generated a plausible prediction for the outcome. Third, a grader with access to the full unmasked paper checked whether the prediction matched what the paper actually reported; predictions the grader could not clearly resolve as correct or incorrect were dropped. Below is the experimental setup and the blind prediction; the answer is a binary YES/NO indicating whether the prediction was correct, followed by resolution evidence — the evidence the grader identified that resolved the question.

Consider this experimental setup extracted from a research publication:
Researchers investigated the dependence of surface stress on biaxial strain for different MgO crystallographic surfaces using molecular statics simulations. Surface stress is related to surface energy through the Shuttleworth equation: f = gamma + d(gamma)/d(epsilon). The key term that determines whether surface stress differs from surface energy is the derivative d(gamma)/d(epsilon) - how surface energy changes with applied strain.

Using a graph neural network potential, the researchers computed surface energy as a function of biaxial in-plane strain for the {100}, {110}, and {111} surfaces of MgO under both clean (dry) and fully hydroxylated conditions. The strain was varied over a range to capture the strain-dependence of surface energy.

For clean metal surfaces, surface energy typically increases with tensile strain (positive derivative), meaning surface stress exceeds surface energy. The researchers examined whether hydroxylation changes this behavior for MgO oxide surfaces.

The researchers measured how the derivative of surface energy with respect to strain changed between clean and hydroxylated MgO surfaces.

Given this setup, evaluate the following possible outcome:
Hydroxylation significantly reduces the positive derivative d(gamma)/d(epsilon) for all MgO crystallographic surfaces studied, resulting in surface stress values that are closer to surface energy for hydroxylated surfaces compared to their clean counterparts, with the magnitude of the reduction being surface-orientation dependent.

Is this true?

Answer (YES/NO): NO